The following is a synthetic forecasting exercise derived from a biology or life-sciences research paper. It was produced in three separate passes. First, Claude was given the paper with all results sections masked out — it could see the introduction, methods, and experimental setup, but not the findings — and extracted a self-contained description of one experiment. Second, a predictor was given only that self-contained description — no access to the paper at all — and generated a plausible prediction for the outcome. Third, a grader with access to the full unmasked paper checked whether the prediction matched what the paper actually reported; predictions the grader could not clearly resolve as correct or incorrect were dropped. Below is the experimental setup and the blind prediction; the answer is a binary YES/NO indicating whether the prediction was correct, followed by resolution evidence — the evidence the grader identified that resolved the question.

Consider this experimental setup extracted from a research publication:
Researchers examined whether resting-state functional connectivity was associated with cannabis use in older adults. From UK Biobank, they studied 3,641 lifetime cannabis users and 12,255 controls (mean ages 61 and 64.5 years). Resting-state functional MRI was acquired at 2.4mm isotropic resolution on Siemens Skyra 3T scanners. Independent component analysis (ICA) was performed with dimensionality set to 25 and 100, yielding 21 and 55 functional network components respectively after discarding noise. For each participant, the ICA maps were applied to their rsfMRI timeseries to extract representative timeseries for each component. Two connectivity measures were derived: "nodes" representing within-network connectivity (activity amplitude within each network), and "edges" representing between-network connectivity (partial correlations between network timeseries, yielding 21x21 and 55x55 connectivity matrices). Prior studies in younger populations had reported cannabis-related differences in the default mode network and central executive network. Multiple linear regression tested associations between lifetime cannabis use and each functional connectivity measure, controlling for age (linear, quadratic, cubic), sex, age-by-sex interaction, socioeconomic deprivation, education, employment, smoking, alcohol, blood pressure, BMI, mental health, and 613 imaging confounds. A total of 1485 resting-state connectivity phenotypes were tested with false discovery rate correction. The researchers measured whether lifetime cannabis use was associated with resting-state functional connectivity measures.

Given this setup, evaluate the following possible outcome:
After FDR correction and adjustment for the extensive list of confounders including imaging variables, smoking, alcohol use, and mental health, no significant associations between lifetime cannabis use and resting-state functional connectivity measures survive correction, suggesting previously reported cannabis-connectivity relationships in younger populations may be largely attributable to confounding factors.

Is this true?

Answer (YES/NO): NO